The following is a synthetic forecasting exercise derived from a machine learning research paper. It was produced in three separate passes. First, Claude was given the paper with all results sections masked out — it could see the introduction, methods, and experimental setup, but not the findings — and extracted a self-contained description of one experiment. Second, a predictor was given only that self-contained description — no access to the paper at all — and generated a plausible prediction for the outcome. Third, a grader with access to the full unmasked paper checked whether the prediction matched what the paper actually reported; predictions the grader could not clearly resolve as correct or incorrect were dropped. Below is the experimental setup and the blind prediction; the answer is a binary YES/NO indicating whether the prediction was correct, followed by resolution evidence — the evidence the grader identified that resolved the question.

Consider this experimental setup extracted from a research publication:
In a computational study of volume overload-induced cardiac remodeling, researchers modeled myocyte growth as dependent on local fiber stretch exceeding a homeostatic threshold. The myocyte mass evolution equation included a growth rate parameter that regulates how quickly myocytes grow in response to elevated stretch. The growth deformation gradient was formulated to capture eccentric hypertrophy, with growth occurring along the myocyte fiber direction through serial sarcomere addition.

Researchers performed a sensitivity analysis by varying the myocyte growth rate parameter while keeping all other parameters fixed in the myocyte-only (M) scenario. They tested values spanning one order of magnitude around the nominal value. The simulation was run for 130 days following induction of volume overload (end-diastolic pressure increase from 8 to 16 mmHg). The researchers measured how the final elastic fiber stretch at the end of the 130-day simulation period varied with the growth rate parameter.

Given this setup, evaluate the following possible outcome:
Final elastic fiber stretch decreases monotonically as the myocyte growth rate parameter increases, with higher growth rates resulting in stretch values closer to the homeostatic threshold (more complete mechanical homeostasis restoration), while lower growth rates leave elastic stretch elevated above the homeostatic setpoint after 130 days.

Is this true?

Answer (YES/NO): YES